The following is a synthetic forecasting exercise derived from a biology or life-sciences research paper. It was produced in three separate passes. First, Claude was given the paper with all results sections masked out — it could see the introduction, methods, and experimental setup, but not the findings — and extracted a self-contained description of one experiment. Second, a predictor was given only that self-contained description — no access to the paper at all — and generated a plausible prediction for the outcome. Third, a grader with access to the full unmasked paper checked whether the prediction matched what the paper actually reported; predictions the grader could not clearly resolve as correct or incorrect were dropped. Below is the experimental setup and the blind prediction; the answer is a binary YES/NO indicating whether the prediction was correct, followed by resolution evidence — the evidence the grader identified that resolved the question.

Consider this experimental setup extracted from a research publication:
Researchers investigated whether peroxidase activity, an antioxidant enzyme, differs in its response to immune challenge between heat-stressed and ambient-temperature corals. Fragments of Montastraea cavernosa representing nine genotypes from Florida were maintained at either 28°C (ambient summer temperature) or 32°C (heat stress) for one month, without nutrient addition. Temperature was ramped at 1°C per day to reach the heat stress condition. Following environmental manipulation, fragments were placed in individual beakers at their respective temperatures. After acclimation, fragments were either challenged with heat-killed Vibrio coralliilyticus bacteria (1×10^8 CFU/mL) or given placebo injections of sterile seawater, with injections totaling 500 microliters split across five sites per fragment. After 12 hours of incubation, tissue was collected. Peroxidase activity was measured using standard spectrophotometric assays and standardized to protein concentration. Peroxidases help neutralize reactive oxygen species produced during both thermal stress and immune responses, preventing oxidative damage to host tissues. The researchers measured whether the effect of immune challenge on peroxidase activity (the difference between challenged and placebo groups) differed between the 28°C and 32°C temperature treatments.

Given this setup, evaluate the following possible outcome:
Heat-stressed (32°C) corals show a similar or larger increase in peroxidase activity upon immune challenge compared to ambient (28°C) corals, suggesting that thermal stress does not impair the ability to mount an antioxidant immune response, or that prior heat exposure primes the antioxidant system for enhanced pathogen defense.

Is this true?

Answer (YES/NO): NO